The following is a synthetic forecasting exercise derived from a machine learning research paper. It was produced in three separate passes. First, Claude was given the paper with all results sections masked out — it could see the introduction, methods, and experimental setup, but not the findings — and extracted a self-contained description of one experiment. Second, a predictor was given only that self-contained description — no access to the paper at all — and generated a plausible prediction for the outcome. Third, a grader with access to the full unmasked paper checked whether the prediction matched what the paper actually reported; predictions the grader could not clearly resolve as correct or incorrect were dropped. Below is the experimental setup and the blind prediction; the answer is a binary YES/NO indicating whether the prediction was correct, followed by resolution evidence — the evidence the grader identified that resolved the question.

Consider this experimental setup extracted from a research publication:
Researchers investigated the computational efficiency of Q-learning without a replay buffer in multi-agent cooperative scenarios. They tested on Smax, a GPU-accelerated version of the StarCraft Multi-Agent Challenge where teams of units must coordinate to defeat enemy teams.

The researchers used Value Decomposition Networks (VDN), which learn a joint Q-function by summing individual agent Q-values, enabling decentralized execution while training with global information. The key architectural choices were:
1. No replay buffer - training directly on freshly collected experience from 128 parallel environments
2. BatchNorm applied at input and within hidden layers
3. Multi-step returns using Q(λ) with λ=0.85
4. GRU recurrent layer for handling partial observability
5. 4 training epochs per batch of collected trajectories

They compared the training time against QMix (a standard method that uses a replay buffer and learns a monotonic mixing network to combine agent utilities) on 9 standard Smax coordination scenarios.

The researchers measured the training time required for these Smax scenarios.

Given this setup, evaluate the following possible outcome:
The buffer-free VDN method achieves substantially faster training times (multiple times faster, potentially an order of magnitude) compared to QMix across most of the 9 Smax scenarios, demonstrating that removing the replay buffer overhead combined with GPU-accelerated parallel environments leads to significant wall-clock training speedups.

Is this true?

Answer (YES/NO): YES